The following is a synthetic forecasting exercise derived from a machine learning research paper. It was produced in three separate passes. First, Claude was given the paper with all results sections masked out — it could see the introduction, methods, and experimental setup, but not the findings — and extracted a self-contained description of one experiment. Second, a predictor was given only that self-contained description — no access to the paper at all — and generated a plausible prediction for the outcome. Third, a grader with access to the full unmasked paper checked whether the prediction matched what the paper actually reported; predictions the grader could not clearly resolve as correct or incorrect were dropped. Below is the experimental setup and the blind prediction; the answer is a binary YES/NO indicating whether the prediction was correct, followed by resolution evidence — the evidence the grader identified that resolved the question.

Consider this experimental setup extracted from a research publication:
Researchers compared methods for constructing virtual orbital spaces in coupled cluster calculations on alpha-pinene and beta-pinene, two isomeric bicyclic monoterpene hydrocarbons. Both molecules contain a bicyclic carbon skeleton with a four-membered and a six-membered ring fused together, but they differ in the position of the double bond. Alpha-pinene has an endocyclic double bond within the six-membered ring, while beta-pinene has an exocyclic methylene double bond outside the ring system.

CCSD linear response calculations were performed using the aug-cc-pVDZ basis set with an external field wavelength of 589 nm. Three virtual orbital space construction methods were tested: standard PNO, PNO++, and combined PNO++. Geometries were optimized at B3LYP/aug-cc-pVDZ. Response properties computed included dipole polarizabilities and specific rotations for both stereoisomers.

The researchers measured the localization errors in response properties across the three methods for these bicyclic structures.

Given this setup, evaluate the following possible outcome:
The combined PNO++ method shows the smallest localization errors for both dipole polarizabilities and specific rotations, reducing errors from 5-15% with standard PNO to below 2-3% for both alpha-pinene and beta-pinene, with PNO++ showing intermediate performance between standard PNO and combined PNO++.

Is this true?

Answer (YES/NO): NO